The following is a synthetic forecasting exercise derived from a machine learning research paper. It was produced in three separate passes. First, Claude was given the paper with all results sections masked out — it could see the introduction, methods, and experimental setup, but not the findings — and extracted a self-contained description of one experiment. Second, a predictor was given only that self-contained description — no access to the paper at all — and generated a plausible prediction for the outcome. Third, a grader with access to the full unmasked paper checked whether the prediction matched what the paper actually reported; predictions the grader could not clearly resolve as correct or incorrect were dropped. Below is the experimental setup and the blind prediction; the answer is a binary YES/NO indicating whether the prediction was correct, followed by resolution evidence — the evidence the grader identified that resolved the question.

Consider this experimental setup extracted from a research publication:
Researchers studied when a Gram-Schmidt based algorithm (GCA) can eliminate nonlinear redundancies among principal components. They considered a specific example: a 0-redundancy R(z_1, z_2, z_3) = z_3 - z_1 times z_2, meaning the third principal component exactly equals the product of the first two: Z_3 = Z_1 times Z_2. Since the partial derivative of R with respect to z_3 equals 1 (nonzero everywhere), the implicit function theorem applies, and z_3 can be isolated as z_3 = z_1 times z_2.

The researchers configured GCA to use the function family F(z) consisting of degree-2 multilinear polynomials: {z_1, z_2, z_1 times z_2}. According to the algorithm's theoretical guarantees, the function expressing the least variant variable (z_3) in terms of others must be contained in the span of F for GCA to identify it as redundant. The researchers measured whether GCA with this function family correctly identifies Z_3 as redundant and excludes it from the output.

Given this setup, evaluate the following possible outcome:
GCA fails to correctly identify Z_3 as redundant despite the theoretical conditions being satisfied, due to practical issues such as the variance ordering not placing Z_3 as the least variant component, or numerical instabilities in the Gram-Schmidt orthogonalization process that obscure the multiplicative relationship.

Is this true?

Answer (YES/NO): NO